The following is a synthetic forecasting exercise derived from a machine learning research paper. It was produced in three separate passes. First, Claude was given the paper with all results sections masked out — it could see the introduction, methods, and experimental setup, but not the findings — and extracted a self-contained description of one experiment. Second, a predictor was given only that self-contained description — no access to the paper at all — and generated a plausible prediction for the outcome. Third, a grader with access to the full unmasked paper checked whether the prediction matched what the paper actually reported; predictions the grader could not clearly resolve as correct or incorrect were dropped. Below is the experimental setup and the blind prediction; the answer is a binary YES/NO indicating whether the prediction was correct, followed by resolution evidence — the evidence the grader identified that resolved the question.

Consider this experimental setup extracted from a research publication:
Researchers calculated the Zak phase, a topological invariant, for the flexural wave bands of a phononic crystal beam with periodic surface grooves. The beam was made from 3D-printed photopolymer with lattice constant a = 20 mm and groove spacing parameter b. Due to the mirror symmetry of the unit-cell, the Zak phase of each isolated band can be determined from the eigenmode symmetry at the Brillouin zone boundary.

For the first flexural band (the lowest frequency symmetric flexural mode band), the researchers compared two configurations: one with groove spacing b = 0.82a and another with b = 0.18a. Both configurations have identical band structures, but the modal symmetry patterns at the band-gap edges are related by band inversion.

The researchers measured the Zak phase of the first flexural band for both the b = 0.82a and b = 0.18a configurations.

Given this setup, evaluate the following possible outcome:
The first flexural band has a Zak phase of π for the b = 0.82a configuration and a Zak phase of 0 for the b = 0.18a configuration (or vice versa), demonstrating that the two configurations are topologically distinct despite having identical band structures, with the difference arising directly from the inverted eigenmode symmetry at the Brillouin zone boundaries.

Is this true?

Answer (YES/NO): YES